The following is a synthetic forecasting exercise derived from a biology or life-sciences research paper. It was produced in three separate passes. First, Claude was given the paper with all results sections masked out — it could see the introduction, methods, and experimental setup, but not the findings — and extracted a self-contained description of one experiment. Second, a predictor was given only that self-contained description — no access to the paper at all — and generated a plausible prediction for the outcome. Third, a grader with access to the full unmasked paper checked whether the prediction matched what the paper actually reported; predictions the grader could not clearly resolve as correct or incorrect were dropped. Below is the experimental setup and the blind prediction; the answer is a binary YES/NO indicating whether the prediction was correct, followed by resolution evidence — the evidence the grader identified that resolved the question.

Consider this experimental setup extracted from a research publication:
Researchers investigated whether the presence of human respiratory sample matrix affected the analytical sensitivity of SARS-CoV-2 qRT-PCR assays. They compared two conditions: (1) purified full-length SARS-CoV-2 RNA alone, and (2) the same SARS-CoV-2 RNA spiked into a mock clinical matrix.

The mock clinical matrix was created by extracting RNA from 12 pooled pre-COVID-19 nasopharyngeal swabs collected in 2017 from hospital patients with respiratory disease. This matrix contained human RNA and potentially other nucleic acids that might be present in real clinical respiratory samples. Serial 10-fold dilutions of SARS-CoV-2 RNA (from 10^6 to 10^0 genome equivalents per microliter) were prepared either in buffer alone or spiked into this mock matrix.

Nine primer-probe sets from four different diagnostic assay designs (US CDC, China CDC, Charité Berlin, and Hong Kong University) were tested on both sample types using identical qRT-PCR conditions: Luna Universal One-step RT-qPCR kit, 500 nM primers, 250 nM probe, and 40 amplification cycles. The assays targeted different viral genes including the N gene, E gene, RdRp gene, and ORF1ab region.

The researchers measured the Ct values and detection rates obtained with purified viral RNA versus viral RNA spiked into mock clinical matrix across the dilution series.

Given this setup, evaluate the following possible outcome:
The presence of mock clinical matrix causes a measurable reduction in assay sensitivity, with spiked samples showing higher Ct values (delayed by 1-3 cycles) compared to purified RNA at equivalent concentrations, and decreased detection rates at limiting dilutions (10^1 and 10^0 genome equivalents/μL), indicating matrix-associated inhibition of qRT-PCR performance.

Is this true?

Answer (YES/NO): NO